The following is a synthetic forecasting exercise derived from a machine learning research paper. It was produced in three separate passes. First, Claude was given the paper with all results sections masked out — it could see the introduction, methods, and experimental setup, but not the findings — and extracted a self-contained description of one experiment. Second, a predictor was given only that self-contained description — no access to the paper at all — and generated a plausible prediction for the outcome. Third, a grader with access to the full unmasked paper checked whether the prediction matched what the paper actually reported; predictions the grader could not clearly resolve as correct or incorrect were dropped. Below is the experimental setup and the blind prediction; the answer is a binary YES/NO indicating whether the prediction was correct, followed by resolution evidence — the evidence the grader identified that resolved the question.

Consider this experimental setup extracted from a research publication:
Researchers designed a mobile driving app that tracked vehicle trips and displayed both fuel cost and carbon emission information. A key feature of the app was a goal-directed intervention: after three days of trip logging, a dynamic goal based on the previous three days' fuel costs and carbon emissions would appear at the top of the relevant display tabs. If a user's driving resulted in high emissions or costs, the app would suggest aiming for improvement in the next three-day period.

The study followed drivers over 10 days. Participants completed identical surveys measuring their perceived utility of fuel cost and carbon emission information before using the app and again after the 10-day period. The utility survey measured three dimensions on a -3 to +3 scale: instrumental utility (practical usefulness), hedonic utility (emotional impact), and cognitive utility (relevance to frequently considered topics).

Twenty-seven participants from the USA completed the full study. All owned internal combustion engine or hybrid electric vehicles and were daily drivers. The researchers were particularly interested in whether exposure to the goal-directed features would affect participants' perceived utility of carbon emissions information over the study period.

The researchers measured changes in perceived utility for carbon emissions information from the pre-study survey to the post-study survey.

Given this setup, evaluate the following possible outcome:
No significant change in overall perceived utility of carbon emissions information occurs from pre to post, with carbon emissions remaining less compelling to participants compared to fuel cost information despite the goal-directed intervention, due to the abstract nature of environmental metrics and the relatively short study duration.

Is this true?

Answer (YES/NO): NO